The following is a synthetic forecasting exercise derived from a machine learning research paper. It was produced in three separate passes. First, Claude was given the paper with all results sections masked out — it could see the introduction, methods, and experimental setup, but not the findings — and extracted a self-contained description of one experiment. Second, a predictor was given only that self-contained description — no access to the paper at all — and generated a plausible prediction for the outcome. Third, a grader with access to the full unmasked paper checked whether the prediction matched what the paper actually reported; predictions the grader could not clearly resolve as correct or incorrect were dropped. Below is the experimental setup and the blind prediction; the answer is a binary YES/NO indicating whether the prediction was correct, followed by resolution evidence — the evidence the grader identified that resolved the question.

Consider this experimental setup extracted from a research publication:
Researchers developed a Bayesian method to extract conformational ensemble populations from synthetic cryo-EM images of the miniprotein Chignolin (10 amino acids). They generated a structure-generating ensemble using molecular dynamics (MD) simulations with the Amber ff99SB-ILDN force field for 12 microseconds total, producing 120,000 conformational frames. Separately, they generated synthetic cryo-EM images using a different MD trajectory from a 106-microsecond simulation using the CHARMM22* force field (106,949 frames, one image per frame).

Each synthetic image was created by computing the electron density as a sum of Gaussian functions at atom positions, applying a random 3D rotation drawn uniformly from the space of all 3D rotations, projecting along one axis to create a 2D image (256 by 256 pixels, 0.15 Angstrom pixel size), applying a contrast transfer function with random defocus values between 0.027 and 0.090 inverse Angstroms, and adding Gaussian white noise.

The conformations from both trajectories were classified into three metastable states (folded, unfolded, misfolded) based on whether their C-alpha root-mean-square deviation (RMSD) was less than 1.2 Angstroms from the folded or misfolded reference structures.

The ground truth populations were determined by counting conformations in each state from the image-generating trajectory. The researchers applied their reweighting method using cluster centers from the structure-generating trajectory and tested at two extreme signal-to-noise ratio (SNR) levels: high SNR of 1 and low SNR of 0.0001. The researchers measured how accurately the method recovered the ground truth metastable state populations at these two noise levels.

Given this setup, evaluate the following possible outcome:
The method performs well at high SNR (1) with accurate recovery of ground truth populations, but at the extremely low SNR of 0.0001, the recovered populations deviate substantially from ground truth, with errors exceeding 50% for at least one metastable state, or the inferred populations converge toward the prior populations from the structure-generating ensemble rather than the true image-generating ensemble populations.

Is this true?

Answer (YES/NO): YES